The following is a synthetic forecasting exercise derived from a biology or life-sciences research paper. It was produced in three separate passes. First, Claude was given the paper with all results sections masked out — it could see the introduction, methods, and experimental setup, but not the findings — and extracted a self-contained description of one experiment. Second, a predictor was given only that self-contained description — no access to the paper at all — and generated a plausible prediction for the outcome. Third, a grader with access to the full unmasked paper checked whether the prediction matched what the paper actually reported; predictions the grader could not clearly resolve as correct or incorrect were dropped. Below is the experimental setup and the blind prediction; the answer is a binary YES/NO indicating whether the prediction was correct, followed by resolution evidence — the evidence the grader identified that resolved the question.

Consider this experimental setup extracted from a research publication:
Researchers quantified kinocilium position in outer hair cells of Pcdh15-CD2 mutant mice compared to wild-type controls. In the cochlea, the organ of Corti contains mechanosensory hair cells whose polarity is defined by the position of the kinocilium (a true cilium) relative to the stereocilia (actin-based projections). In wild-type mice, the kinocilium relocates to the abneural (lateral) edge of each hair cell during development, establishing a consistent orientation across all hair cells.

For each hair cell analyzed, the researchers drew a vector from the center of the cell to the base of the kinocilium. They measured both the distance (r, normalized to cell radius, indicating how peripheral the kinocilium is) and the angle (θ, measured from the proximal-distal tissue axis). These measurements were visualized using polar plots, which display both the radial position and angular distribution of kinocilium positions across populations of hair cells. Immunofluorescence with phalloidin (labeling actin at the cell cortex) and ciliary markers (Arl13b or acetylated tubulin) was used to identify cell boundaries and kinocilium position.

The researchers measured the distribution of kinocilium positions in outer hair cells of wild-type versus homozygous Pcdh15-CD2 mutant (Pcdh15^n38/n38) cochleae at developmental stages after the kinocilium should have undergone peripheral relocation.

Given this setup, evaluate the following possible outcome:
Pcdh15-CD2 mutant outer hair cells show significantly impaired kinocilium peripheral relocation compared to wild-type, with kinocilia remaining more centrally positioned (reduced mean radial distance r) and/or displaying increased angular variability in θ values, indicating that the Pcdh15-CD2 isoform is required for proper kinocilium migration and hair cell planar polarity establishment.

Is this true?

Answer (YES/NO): NO